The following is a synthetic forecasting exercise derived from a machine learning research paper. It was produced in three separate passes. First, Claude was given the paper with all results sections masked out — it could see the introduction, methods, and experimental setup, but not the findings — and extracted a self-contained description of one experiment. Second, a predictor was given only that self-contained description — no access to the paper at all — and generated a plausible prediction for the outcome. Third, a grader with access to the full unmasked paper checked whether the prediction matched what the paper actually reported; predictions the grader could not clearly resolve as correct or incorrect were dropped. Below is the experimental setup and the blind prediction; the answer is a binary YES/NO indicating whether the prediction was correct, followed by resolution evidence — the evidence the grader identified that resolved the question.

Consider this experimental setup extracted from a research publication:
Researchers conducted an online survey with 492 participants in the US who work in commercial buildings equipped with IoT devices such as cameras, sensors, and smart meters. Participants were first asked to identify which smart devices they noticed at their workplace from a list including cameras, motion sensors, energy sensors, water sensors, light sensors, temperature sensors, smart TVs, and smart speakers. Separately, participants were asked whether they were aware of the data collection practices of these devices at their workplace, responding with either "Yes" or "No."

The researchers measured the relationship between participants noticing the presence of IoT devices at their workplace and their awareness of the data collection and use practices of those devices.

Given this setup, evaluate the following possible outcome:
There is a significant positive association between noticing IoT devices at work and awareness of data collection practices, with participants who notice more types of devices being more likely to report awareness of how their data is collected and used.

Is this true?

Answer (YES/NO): NO